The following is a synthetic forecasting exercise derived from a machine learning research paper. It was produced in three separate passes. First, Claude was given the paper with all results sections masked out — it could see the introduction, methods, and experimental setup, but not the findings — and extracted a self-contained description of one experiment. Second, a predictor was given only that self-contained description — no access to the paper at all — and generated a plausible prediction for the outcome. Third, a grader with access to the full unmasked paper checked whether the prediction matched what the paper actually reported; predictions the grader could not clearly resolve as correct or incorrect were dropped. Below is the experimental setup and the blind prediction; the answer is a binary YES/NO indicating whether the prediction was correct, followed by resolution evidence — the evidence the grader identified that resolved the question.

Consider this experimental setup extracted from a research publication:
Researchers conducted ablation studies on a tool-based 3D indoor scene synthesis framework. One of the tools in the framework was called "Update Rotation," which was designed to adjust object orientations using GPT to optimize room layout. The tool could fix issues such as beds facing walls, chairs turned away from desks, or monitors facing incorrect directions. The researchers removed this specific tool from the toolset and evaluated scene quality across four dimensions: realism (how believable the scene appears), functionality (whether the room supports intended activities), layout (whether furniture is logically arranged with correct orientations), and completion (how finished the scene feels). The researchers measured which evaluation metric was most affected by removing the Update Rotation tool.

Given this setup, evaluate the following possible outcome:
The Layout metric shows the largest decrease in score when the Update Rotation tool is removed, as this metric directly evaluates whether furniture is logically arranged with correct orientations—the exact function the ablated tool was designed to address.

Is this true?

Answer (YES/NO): YES